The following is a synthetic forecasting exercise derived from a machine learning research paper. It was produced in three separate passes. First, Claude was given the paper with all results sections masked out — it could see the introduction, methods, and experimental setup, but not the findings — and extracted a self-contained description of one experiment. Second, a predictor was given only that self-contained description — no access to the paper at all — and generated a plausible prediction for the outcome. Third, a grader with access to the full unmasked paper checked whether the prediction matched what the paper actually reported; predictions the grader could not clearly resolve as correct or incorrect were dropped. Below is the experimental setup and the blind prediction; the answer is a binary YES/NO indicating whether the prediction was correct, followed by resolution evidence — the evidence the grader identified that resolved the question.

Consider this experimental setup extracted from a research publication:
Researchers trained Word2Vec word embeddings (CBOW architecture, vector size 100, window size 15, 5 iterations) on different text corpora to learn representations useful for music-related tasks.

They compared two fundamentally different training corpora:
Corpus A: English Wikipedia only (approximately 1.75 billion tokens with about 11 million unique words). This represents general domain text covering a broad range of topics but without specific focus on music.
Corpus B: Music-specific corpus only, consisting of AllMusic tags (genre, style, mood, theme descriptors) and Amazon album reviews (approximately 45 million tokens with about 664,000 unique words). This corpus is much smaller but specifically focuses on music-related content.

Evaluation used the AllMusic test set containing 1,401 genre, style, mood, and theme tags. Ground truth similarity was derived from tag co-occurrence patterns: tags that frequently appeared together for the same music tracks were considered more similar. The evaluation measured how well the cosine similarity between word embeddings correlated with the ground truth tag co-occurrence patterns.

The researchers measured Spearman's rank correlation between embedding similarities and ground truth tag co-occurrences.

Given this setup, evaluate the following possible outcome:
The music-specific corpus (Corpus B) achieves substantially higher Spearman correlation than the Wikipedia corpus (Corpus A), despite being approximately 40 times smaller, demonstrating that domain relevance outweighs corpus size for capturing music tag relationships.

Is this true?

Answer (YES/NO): YES